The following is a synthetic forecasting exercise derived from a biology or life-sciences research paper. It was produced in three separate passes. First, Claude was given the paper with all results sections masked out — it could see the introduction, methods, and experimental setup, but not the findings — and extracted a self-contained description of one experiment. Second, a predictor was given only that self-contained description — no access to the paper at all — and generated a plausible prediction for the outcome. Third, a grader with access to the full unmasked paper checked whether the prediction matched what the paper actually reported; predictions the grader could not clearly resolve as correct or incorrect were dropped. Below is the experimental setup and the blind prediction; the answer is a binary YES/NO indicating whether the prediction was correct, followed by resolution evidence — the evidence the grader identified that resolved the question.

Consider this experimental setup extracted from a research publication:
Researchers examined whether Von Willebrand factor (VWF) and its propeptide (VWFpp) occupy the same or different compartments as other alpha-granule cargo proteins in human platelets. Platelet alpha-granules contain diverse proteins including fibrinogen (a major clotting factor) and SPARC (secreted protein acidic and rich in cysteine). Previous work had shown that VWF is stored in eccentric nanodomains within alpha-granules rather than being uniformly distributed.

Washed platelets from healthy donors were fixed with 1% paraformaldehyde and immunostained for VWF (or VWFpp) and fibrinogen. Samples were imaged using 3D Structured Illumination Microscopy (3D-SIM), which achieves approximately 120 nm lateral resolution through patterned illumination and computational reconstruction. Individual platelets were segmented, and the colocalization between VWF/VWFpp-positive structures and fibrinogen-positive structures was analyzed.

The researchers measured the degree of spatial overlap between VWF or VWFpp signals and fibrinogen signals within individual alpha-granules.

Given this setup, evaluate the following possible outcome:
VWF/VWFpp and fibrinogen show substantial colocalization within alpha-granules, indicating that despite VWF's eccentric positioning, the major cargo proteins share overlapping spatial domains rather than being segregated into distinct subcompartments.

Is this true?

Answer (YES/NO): NO